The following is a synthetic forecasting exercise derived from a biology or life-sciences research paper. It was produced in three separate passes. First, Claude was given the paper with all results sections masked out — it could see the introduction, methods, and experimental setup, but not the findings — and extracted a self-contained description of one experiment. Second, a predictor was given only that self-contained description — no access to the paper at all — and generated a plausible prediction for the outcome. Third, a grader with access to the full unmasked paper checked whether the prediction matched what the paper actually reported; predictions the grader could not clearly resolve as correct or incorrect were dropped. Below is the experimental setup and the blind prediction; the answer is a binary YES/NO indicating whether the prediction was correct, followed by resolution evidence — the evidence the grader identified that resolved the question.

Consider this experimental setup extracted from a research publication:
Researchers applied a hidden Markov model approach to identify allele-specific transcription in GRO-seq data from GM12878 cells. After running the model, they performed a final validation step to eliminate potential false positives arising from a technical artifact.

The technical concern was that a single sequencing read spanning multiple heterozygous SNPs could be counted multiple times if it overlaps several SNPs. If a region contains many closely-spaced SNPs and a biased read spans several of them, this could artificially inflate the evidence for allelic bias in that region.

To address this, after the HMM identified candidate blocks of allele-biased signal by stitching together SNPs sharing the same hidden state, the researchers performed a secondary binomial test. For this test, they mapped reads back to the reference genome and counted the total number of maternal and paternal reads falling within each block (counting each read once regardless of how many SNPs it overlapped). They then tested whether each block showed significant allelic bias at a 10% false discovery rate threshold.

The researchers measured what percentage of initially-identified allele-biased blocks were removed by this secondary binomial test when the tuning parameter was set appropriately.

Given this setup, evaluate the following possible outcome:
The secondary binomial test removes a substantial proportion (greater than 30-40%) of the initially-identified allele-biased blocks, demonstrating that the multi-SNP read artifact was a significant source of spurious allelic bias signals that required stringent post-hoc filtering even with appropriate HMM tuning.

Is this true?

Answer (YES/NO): NO